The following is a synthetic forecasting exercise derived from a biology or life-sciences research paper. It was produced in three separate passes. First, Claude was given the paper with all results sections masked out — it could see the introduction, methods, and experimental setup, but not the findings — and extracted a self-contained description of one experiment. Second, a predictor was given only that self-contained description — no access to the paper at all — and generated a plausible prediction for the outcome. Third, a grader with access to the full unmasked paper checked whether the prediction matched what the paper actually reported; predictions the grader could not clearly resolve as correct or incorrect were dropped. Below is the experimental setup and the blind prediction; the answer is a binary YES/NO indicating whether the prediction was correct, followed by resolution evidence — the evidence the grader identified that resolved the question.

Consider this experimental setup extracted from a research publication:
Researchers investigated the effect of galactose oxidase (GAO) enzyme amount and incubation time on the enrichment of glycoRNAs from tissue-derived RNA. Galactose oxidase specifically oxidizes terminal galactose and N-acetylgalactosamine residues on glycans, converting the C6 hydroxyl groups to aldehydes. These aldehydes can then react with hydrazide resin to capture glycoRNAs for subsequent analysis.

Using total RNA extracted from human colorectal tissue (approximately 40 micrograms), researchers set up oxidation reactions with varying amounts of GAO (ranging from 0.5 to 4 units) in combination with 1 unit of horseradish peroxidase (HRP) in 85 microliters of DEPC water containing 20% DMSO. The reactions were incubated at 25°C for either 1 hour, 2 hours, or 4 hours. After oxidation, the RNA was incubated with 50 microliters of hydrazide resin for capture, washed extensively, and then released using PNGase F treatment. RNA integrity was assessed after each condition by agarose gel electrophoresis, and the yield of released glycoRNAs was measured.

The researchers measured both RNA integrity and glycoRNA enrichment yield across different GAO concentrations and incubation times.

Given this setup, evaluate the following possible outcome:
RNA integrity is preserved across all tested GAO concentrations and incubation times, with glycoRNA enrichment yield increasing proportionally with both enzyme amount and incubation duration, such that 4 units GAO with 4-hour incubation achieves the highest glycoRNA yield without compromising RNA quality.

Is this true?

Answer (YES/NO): NO